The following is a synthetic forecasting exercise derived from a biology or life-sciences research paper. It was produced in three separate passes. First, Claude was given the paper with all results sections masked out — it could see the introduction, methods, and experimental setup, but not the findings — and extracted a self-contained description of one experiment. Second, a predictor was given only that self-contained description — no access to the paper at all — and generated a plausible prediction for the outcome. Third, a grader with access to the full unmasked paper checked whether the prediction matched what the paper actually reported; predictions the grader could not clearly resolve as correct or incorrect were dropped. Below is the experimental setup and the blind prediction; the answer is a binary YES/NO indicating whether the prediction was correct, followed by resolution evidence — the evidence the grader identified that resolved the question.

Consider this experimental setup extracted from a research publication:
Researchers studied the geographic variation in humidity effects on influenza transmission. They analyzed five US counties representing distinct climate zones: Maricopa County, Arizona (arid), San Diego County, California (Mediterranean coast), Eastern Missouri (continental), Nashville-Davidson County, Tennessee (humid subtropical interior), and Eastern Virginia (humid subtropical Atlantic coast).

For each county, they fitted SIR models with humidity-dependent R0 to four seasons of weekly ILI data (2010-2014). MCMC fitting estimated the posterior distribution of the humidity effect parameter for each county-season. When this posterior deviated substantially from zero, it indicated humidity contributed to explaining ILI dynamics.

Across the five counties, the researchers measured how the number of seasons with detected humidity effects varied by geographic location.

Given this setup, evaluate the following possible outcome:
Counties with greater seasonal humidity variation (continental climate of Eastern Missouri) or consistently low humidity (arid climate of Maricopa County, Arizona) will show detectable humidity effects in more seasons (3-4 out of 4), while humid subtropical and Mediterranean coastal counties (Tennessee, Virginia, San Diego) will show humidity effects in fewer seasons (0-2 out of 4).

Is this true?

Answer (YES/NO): NO